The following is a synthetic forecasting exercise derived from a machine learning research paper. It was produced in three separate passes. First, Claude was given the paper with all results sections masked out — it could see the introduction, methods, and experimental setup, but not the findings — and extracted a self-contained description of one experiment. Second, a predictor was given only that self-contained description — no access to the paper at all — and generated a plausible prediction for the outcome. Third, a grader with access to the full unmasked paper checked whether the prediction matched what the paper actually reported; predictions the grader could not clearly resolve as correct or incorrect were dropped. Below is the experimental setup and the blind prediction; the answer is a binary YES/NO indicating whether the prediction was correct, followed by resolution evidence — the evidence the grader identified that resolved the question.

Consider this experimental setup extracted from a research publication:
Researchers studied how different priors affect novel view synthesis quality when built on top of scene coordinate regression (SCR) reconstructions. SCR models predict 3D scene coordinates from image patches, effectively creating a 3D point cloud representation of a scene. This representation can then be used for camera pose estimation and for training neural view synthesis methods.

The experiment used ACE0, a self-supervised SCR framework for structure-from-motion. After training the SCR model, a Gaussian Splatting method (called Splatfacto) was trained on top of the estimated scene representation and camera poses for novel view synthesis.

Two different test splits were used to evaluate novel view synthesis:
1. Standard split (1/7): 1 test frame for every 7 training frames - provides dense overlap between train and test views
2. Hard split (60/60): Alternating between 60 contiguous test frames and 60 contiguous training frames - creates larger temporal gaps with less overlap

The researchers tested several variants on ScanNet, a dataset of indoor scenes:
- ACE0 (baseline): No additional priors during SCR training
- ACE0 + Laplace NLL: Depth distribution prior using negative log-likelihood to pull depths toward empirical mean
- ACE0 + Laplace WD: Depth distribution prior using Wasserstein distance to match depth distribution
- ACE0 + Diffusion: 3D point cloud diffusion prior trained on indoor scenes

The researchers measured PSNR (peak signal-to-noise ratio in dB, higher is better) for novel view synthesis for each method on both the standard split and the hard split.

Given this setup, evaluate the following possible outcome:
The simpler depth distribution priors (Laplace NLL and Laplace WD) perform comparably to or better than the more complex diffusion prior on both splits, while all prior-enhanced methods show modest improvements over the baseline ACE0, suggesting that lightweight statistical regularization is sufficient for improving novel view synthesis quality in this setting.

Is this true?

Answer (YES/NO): NO